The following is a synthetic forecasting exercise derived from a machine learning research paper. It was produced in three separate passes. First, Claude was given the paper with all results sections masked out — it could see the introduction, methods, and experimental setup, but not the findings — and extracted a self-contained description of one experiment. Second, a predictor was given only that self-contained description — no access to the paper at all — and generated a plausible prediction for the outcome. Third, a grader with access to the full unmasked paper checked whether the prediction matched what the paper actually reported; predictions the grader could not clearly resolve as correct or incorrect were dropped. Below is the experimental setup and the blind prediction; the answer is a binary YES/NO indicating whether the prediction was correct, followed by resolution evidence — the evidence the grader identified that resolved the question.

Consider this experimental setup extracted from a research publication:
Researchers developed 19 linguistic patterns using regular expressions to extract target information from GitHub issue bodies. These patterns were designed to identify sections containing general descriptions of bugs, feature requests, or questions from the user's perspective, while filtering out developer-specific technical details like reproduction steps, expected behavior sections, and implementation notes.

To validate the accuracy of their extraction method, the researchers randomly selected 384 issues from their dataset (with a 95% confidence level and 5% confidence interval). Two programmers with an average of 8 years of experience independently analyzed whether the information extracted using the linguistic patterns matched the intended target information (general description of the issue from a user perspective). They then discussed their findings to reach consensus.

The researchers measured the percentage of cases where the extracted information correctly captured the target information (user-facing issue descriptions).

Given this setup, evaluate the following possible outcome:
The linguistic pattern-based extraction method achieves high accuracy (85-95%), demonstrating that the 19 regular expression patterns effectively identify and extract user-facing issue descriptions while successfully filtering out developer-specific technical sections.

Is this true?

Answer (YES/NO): NO